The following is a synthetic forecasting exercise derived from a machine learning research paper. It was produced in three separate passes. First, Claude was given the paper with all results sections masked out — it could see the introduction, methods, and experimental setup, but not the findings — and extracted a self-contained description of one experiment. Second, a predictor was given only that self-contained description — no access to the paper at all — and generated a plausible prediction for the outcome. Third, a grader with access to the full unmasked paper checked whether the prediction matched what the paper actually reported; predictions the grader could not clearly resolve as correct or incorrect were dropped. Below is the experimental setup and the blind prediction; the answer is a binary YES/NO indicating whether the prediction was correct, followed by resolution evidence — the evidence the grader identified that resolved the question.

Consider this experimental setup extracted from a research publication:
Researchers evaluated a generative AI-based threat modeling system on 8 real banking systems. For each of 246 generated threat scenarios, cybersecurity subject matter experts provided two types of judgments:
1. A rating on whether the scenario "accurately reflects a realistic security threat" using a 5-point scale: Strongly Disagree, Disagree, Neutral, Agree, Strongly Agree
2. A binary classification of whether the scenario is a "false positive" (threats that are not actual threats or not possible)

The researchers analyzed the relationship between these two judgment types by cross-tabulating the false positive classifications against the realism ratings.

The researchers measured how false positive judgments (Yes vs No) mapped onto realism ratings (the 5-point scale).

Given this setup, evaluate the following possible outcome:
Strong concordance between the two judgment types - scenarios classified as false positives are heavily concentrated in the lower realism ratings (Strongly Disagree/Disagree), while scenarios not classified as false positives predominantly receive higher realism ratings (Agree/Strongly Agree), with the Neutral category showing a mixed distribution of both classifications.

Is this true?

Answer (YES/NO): NO